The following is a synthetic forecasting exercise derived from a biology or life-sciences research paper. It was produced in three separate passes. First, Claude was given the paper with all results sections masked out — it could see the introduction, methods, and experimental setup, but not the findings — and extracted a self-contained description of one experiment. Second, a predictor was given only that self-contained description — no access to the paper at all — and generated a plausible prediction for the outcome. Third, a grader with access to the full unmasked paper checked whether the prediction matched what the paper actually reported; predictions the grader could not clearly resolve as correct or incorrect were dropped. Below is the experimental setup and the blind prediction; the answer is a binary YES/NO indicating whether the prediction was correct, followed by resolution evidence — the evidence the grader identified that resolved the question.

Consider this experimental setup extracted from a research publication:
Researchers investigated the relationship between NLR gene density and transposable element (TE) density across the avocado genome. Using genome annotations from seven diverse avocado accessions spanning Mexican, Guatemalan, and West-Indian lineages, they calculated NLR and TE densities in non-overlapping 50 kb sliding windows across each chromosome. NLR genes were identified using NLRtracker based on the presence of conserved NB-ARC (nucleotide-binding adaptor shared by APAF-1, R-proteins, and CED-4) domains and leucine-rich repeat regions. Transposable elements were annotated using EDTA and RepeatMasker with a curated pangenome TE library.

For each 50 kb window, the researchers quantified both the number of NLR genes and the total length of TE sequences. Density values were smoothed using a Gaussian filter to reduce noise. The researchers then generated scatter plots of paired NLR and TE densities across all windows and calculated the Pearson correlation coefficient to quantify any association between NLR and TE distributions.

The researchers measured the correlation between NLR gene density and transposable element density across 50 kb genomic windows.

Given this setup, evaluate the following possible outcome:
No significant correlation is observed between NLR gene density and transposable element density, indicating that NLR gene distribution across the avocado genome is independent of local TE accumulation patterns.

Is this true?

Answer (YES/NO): YES